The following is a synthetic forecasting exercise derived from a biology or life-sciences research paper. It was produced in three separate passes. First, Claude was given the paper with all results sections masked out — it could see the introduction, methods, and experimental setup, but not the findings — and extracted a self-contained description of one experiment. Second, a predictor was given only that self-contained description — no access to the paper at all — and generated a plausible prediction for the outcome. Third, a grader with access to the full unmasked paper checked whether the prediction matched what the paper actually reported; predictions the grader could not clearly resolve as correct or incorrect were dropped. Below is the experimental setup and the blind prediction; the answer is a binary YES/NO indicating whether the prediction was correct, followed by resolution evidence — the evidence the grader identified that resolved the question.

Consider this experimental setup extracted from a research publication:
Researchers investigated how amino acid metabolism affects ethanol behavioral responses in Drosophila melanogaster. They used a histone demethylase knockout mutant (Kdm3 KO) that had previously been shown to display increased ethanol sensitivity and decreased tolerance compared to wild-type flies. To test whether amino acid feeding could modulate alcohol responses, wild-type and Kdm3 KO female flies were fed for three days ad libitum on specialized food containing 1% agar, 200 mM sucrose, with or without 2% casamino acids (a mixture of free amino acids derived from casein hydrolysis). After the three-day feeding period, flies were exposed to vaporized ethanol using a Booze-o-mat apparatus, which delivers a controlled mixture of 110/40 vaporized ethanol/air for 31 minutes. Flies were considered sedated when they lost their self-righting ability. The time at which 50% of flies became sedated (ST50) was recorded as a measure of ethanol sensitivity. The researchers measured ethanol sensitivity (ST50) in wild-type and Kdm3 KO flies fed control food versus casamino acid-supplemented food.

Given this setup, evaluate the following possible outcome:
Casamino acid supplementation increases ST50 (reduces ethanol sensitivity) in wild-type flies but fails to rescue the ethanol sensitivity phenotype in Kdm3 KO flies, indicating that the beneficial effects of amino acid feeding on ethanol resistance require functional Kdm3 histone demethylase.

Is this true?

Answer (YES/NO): YES